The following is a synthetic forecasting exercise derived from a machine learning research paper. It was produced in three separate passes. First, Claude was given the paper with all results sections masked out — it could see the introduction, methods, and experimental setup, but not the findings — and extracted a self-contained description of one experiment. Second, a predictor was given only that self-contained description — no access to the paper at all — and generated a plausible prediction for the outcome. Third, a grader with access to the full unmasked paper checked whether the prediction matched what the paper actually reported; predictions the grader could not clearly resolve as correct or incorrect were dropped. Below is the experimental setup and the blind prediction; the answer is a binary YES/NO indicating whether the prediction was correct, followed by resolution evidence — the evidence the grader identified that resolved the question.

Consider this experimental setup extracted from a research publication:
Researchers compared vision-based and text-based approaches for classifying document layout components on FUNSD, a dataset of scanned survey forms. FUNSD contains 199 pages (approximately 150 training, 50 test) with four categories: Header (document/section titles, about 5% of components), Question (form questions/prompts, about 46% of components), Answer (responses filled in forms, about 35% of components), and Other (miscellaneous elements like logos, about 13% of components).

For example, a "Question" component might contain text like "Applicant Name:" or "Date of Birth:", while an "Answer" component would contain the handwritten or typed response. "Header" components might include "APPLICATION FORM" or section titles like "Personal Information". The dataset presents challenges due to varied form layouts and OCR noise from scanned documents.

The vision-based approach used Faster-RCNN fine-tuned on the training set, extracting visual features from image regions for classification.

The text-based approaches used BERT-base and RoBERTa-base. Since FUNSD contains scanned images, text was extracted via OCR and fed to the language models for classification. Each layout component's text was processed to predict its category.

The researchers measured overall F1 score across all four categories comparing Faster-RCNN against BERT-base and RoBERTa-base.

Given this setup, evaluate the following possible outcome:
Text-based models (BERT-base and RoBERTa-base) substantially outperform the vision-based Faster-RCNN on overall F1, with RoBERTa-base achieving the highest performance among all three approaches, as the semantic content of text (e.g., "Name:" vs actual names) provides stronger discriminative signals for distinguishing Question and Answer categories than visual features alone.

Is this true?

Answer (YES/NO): YES